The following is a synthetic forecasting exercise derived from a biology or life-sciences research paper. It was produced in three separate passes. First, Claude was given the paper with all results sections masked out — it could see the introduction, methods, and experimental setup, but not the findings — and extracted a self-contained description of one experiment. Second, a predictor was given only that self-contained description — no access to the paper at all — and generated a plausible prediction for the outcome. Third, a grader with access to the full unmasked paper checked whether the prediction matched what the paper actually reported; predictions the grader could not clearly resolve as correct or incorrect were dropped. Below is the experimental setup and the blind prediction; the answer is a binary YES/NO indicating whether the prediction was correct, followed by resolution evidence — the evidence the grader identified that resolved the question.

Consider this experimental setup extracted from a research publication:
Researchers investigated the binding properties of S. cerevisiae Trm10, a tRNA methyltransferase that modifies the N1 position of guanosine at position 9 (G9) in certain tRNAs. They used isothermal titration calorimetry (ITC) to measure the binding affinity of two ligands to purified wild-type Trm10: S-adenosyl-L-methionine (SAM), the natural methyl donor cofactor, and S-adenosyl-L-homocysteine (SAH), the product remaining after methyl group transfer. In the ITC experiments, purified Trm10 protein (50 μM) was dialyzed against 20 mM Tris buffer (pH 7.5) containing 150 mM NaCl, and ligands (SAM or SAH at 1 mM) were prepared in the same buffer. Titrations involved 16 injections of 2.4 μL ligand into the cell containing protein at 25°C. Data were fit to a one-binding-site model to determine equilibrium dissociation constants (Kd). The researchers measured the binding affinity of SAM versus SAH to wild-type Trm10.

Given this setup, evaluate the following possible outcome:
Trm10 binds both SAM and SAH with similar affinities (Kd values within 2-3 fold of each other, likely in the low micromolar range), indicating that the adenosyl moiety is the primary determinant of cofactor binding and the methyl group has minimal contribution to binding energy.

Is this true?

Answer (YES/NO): YES